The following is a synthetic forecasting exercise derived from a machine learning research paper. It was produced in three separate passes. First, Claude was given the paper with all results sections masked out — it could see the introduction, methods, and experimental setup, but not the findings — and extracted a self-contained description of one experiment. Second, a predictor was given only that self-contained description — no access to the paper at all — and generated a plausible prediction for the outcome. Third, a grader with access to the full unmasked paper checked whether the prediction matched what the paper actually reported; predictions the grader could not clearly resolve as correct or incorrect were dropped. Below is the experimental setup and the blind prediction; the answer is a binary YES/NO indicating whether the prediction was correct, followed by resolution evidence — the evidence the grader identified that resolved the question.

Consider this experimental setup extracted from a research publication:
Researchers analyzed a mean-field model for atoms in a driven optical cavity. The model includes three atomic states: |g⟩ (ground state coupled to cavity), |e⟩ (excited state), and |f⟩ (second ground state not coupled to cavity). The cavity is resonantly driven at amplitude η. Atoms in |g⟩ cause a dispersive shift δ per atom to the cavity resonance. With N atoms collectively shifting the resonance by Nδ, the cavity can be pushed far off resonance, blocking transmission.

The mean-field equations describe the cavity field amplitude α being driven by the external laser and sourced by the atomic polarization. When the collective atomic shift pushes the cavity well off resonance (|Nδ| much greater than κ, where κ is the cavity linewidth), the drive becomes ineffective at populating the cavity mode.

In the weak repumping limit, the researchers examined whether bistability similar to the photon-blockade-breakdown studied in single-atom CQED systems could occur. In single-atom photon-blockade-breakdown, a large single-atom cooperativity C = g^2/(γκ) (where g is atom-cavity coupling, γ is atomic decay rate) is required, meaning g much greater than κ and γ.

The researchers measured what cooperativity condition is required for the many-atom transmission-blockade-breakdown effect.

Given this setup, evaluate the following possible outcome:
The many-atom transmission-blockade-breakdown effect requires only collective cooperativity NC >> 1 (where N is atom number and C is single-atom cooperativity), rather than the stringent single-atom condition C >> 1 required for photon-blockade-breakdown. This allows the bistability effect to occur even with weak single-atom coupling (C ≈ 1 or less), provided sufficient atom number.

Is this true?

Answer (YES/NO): NO